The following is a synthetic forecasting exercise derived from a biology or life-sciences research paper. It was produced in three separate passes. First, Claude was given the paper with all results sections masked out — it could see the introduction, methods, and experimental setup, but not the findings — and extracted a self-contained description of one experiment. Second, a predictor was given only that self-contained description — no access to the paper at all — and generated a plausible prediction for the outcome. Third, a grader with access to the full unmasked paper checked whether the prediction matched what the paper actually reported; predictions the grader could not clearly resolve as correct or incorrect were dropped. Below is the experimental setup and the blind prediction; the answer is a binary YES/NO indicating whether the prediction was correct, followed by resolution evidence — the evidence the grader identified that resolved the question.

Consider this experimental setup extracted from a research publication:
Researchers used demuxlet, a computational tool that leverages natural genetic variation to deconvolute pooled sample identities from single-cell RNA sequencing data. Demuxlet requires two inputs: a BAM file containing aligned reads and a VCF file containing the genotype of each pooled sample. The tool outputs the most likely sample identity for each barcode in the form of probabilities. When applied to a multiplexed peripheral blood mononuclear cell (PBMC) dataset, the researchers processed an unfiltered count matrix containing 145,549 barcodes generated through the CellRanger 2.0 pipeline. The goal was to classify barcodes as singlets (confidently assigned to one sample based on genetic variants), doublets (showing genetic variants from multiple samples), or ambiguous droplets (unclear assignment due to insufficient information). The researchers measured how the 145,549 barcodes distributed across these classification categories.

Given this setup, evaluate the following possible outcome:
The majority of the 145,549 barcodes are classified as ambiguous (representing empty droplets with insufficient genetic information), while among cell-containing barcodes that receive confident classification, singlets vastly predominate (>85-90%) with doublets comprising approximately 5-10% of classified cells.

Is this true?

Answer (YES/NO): NO